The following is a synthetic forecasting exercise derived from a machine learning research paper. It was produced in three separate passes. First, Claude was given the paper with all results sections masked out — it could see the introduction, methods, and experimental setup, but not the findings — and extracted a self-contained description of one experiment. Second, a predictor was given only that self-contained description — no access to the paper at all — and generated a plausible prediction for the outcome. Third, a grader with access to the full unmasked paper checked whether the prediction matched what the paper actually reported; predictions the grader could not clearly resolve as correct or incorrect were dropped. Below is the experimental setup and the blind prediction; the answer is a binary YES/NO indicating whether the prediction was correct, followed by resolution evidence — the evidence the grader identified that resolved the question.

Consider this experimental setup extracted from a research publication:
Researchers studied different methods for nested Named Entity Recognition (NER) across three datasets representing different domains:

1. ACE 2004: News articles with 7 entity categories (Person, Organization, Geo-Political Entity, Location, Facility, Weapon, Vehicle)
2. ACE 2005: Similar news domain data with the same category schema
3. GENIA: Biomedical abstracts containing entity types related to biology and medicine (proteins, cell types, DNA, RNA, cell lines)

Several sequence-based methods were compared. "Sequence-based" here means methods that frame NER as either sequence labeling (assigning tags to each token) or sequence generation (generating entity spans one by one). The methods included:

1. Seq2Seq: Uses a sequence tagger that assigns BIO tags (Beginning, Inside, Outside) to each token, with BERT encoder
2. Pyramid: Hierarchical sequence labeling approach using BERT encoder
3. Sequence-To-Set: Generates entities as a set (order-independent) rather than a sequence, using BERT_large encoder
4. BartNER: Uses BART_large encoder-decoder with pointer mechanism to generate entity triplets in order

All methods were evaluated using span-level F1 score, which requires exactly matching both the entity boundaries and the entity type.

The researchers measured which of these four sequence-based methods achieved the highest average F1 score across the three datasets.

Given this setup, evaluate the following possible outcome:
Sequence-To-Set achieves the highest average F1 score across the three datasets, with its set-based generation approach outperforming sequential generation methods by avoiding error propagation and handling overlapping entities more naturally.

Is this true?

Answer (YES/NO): YES